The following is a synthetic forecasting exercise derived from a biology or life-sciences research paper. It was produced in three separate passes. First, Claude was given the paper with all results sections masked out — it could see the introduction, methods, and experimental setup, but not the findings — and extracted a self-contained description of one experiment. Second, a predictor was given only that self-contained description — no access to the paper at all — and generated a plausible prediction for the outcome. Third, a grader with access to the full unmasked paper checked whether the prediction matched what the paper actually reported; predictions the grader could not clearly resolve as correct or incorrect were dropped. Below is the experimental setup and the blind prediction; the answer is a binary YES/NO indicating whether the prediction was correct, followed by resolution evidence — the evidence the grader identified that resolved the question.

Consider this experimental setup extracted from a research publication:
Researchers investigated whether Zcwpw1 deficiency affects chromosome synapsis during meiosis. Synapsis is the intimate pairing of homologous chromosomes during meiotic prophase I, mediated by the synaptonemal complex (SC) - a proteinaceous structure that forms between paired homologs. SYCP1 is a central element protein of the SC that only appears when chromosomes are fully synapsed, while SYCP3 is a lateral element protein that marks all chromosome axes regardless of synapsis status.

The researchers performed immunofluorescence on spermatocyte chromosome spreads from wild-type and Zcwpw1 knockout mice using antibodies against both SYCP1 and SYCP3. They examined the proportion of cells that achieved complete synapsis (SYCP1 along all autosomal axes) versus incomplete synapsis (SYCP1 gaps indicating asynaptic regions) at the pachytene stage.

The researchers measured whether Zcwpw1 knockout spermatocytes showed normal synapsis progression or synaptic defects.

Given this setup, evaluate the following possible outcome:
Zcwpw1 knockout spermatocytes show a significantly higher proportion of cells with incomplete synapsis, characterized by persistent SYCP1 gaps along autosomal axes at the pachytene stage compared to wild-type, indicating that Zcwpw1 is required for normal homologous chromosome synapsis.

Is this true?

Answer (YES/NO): YES